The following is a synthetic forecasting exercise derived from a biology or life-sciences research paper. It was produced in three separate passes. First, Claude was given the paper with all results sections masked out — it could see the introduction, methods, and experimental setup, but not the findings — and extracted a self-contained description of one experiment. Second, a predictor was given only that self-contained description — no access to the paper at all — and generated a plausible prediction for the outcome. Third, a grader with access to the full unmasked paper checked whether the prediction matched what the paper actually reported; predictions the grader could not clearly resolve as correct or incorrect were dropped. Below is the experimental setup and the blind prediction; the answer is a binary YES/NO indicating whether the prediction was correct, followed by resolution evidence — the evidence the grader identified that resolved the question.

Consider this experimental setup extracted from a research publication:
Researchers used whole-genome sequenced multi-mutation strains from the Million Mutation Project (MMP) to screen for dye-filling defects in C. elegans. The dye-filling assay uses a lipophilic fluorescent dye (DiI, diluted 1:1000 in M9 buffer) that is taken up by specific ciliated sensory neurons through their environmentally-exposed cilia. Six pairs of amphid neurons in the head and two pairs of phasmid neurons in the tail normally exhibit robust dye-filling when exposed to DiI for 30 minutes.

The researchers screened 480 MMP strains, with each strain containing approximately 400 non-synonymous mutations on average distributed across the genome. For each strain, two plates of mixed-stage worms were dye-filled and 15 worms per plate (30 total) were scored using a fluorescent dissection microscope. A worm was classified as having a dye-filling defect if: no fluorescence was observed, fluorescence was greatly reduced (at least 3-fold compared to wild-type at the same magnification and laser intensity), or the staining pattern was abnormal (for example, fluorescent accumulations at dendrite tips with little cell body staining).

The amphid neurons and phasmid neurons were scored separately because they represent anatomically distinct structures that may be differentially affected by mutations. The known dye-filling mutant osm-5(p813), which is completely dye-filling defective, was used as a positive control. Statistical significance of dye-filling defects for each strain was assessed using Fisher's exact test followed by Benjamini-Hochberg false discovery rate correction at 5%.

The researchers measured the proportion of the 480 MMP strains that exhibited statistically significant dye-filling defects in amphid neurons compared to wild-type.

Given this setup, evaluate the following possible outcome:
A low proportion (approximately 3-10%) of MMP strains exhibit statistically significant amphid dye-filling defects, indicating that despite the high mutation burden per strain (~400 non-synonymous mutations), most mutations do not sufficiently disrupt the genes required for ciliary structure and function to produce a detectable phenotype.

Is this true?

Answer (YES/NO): YES